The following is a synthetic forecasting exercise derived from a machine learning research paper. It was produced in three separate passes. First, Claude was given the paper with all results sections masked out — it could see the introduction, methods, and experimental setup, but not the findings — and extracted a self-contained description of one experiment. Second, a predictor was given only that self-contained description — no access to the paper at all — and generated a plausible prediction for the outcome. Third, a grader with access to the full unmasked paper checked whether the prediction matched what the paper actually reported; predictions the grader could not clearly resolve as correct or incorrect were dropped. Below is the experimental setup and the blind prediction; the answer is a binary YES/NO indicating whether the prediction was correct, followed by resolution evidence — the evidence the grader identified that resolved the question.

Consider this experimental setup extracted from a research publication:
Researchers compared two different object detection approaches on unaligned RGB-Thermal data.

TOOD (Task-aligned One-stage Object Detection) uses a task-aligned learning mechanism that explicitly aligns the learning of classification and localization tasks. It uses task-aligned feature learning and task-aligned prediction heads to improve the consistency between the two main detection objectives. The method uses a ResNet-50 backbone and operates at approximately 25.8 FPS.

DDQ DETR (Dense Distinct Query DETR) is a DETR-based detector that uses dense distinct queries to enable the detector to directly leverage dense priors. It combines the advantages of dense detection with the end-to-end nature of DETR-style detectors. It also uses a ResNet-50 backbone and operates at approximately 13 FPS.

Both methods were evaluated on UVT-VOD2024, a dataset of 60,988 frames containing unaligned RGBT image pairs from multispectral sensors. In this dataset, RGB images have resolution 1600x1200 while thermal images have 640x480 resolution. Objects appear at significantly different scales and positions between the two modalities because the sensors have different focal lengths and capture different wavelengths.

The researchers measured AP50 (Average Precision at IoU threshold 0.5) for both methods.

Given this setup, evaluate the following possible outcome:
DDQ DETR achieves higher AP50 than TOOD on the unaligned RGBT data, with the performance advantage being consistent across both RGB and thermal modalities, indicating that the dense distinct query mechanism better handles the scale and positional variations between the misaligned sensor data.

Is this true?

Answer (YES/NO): NO